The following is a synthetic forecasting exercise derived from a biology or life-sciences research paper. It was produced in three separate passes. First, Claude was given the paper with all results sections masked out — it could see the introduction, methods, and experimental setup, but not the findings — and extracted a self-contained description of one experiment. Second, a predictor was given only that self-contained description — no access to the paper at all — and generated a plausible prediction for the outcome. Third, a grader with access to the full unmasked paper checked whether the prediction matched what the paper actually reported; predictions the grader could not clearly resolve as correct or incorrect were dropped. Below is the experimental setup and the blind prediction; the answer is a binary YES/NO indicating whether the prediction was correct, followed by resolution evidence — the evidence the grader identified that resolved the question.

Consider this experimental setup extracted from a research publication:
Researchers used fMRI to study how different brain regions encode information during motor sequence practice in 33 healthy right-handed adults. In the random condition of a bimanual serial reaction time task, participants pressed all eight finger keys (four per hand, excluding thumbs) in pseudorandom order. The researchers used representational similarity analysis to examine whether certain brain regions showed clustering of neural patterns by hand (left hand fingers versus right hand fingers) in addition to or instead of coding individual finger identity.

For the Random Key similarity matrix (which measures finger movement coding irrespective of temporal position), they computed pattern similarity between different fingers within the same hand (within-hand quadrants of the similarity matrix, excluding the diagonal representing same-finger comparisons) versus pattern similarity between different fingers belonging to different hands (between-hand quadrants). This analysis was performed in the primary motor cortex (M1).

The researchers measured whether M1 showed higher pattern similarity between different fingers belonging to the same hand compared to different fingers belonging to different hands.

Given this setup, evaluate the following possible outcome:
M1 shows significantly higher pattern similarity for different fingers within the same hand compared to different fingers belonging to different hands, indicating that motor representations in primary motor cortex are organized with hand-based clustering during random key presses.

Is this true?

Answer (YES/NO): YES